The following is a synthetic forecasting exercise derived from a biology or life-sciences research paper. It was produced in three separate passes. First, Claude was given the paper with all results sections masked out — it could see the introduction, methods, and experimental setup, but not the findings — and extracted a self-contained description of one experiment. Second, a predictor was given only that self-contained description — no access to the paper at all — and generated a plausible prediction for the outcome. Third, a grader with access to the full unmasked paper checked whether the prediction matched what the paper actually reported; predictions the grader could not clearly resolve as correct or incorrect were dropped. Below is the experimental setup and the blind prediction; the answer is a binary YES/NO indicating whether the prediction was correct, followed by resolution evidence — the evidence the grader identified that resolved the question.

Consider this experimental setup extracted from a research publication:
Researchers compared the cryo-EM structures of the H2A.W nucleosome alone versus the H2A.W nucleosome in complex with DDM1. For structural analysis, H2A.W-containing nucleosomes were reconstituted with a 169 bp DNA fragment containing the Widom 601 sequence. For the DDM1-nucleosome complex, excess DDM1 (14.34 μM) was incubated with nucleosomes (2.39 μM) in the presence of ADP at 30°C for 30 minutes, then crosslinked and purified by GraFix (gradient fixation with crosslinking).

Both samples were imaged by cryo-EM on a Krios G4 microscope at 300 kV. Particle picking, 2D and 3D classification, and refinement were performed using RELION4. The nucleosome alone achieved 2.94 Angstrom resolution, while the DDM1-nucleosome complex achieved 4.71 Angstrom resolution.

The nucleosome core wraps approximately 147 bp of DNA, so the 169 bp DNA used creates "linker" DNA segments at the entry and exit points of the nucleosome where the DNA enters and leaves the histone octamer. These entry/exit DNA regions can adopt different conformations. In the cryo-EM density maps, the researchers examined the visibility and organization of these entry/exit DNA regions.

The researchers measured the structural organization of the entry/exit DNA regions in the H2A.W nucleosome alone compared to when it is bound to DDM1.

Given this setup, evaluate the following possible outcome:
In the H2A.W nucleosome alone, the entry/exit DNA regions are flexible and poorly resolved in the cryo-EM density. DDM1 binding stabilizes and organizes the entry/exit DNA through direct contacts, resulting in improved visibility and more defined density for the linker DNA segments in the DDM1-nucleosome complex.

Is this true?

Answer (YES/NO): NO